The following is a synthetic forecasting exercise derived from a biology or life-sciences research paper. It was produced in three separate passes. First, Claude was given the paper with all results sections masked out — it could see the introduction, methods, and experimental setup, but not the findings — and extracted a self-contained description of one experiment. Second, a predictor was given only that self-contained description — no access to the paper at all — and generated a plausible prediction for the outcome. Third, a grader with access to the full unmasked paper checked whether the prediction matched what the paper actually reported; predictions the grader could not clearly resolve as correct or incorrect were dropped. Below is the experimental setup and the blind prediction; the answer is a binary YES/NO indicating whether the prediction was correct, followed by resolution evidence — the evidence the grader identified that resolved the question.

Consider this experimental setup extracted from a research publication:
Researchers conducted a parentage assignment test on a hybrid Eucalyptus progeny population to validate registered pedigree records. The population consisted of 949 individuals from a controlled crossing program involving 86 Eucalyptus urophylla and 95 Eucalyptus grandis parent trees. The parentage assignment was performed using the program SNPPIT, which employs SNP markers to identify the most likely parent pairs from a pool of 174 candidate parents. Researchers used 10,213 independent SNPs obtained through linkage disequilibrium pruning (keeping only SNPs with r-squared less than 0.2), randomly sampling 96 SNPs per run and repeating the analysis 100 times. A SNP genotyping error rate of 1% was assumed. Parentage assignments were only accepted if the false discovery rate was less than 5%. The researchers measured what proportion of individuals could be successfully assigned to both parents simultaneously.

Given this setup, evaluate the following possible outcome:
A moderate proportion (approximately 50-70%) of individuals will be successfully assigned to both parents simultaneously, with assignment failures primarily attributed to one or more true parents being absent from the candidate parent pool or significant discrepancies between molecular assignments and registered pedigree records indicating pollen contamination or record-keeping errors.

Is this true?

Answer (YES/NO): NO